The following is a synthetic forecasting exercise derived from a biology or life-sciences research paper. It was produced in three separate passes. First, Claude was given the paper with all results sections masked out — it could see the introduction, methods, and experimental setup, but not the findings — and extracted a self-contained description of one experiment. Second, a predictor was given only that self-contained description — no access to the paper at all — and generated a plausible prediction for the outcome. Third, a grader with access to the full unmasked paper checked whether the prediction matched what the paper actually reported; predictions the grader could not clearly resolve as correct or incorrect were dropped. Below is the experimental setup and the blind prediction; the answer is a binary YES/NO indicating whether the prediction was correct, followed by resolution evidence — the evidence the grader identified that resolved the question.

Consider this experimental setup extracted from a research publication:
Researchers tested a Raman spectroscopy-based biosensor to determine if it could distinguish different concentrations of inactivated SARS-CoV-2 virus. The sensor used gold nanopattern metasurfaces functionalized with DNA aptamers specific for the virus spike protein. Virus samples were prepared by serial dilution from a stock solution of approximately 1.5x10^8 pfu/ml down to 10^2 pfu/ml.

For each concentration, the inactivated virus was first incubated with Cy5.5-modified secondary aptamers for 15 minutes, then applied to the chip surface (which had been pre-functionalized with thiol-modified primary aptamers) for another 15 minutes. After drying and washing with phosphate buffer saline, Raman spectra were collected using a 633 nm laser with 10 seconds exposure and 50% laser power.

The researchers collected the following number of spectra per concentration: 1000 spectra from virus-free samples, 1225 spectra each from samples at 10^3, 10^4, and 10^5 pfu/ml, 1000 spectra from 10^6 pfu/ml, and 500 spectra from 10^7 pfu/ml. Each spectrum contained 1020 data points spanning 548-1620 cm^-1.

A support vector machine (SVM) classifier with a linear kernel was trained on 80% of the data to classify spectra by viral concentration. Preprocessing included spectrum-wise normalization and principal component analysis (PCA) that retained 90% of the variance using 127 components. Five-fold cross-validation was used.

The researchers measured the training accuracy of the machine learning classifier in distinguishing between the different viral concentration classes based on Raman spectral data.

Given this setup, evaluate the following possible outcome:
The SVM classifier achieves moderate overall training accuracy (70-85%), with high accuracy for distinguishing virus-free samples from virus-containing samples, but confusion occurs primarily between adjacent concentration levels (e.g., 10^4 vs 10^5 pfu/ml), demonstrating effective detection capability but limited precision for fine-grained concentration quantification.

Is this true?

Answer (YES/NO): NO